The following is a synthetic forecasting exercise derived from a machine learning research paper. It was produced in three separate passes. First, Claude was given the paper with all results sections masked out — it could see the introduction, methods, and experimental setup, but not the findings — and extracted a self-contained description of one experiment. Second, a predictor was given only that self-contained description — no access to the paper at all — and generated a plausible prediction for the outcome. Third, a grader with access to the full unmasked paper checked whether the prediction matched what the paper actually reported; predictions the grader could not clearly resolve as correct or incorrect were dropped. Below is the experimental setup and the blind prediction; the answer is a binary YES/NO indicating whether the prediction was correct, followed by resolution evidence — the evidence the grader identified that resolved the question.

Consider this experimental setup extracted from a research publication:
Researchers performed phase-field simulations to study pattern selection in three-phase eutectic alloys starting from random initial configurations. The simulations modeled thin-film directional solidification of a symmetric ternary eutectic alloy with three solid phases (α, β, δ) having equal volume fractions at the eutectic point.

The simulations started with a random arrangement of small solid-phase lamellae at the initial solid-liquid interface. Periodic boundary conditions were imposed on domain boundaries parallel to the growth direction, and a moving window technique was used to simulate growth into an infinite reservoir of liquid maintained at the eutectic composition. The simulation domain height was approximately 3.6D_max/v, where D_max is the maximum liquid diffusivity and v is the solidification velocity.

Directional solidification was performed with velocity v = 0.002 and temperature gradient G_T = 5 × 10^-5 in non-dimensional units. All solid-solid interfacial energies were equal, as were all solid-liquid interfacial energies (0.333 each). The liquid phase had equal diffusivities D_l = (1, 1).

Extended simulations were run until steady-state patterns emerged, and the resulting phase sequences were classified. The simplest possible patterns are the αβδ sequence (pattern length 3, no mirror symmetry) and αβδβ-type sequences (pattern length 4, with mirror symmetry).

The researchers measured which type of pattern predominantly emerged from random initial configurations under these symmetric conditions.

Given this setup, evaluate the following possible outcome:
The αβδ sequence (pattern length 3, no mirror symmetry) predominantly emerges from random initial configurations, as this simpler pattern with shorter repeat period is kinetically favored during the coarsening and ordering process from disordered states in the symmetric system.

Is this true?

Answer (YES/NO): NO